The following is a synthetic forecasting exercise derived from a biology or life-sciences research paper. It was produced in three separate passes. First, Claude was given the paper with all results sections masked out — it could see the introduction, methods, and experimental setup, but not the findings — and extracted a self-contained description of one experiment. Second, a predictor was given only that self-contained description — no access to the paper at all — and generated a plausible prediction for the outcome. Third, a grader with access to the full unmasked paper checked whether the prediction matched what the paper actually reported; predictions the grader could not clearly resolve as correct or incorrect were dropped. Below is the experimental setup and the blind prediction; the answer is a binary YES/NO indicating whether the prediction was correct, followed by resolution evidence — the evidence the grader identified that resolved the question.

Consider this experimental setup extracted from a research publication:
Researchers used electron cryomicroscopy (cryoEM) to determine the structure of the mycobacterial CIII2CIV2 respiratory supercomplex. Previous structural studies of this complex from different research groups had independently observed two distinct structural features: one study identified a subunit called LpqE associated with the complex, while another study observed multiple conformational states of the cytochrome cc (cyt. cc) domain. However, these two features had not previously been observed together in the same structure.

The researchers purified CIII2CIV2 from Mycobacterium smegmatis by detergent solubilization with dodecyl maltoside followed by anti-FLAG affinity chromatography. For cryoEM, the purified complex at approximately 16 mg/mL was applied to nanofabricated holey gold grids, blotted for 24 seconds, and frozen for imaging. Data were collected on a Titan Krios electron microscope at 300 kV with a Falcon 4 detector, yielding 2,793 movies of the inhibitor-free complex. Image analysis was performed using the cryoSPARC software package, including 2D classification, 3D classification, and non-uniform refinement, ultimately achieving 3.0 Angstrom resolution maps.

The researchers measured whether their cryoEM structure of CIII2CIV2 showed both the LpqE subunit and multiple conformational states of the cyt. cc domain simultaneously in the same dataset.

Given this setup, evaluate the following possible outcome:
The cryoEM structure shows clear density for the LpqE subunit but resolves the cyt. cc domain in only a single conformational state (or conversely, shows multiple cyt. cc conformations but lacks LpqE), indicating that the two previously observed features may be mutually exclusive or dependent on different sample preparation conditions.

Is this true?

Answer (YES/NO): NO